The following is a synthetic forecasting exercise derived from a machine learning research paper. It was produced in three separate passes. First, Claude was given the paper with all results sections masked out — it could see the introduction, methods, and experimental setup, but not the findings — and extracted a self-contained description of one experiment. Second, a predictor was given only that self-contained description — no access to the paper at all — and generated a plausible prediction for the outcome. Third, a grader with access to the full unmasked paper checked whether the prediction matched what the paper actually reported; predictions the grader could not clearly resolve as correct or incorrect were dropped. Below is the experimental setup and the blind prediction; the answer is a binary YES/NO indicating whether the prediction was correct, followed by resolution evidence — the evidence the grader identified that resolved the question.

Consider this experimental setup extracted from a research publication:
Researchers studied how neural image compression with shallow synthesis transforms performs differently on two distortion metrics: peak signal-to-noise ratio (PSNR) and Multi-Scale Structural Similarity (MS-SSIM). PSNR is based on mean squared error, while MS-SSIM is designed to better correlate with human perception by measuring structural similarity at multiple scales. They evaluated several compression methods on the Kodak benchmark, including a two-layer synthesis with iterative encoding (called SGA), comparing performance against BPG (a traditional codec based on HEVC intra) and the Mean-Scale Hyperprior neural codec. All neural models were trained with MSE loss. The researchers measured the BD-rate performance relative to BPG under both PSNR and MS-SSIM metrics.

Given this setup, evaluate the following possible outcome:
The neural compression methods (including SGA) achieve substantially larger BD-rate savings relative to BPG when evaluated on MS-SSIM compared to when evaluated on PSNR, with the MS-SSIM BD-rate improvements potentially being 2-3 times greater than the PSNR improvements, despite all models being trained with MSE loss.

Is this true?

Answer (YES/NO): NO